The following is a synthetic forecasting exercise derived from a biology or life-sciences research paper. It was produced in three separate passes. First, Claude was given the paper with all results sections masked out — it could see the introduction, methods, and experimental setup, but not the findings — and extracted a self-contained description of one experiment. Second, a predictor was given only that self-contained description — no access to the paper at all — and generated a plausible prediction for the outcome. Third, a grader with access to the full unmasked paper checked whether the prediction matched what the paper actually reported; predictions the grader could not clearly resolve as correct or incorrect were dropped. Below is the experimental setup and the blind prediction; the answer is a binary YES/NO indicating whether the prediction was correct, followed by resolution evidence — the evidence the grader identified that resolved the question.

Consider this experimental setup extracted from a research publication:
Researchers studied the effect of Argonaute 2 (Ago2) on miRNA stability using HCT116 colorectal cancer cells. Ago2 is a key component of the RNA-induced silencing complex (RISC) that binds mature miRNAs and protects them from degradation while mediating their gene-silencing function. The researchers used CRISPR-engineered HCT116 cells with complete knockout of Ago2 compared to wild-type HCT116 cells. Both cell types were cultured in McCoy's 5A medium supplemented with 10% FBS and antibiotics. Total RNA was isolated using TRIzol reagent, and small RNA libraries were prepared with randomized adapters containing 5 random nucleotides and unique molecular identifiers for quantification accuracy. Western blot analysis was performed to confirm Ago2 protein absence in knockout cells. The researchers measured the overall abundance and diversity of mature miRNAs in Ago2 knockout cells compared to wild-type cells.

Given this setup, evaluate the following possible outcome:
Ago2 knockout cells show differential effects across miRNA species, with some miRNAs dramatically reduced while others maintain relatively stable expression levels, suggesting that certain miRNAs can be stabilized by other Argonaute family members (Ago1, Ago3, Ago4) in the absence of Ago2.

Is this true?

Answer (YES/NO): NO